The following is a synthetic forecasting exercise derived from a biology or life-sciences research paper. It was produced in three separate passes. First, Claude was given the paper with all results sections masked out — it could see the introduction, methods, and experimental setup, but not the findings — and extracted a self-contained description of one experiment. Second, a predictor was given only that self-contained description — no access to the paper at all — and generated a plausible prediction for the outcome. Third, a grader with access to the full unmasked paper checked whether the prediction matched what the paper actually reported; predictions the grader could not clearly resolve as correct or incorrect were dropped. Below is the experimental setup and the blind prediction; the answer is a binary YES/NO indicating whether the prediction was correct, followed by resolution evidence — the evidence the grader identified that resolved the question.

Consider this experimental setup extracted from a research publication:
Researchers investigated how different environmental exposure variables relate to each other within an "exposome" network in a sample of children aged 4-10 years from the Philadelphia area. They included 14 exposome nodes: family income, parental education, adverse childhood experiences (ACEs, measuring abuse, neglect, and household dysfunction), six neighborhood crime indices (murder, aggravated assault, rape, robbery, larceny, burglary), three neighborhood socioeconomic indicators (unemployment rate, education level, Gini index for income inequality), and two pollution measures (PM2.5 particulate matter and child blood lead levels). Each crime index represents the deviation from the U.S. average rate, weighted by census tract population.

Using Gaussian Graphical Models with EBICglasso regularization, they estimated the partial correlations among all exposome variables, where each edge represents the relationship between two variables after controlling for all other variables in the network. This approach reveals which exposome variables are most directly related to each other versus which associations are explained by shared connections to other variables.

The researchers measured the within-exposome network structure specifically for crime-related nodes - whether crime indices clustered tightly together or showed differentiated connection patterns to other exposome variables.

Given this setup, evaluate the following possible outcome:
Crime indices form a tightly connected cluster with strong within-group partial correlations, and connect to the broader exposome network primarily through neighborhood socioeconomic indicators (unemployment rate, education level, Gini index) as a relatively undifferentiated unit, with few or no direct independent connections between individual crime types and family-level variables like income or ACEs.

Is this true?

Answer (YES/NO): NO